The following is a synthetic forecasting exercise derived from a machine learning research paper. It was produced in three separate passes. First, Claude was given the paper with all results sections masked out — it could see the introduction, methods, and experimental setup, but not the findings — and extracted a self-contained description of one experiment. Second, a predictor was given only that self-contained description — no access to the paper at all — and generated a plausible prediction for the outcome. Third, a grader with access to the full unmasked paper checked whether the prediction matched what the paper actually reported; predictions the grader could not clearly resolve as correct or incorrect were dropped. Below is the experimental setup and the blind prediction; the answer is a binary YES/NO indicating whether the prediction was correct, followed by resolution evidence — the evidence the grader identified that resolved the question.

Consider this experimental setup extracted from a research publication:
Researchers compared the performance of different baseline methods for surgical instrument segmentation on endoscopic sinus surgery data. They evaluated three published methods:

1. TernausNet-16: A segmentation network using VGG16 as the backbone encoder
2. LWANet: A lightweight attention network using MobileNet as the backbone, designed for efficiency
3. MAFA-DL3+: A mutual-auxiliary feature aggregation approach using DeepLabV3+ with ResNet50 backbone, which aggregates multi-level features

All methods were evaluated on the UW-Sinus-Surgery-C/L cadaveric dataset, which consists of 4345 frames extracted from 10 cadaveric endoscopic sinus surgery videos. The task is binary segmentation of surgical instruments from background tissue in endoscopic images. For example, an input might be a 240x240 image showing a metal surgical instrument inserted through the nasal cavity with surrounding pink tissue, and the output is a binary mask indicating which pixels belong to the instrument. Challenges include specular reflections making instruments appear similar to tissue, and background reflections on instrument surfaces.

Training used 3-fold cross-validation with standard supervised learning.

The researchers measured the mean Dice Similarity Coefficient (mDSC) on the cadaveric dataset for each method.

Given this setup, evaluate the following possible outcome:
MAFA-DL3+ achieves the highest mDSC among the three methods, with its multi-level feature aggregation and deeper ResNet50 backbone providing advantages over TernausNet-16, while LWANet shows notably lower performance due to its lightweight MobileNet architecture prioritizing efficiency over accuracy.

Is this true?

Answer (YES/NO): YES